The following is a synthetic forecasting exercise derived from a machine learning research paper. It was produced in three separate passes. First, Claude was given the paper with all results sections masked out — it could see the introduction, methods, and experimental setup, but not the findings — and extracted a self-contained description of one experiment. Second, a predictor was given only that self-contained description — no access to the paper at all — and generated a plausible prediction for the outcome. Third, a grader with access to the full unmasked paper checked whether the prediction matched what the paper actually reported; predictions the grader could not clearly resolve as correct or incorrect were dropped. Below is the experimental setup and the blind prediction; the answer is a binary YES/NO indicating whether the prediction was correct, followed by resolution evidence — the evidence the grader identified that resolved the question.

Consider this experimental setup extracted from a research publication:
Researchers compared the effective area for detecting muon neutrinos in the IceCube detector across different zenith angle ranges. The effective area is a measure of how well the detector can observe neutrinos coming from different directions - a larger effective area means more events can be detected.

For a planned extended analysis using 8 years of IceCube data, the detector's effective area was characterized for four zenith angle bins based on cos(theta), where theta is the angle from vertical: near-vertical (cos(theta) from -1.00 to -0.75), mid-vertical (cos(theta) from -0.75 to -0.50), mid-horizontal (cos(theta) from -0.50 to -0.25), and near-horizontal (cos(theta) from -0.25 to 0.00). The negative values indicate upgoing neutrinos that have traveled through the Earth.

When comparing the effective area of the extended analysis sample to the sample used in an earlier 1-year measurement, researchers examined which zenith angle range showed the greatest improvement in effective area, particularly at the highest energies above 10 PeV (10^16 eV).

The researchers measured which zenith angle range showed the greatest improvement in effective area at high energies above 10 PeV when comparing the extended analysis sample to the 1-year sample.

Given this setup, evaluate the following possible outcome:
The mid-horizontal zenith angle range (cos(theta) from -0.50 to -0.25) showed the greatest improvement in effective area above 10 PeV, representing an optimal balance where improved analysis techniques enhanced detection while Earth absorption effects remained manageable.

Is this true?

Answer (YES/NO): NO